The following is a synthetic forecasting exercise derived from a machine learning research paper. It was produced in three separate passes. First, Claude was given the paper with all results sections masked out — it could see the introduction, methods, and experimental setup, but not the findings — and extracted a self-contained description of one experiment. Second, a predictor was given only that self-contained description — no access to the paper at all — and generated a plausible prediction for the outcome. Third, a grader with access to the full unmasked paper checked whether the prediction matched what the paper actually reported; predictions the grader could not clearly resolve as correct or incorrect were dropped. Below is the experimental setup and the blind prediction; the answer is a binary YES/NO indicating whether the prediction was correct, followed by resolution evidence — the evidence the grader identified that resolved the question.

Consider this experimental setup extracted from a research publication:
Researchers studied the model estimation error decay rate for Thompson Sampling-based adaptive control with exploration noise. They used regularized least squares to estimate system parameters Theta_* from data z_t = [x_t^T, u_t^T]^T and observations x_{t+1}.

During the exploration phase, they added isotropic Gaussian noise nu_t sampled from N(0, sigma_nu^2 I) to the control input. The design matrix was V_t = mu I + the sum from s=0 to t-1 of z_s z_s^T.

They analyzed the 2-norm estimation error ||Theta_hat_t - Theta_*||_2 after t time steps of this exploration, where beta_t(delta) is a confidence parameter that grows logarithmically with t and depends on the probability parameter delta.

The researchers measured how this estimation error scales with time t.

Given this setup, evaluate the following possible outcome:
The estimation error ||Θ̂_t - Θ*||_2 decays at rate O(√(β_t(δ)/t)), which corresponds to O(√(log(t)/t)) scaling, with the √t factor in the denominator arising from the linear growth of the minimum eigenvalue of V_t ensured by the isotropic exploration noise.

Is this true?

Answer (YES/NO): NO